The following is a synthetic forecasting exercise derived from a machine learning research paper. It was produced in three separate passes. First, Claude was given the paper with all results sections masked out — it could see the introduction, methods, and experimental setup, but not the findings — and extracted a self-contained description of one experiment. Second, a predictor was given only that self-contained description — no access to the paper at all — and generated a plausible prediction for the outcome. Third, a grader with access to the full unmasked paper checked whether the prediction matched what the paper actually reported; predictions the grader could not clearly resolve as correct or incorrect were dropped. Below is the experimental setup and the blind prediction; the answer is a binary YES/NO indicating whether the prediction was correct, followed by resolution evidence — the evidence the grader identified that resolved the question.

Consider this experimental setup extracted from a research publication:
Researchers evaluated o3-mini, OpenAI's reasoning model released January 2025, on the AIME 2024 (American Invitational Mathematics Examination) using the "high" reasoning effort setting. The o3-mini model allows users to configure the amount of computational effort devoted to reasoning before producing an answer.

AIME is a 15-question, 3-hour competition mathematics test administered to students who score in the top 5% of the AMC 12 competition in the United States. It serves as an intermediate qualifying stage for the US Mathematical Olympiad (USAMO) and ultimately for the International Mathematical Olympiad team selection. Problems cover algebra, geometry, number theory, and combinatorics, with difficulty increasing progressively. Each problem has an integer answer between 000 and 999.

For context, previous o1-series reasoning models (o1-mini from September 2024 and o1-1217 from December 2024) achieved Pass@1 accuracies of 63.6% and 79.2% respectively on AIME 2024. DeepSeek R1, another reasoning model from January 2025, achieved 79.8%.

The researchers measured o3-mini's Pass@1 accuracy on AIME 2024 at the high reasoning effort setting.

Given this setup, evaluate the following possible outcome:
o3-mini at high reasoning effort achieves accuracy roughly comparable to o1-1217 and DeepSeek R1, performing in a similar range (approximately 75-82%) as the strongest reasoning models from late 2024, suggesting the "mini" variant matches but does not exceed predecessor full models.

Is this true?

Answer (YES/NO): NO